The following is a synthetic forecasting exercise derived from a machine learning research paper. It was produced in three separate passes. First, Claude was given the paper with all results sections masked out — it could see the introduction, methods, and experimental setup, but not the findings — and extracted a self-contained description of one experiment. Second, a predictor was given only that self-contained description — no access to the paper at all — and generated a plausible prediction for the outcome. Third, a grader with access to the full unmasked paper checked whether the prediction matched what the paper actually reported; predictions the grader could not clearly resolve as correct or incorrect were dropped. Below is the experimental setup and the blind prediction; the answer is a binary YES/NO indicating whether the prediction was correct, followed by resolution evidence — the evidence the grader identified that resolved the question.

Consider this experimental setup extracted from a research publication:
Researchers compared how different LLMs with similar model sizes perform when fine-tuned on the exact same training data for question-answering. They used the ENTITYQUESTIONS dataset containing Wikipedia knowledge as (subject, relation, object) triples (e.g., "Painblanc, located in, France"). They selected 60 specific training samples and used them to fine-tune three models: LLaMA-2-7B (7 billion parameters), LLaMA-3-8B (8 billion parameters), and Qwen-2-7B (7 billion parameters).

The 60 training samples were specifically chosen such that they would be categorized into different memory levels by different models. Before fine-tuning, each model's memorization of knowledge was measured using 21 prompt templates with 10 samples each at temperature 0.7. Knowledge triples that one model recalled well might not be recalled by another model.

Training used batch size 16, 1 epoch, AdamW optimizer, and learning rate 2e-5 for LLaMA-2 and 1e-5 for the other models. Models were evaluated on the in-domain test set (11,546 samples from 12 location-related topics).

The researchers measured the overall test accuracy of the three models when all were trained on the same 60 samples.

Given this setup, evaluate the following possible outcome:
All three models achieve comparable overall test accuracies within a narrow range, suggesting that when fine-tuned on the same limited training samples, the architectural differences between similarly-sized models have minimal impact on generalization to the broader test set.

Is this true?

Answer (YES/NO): NO